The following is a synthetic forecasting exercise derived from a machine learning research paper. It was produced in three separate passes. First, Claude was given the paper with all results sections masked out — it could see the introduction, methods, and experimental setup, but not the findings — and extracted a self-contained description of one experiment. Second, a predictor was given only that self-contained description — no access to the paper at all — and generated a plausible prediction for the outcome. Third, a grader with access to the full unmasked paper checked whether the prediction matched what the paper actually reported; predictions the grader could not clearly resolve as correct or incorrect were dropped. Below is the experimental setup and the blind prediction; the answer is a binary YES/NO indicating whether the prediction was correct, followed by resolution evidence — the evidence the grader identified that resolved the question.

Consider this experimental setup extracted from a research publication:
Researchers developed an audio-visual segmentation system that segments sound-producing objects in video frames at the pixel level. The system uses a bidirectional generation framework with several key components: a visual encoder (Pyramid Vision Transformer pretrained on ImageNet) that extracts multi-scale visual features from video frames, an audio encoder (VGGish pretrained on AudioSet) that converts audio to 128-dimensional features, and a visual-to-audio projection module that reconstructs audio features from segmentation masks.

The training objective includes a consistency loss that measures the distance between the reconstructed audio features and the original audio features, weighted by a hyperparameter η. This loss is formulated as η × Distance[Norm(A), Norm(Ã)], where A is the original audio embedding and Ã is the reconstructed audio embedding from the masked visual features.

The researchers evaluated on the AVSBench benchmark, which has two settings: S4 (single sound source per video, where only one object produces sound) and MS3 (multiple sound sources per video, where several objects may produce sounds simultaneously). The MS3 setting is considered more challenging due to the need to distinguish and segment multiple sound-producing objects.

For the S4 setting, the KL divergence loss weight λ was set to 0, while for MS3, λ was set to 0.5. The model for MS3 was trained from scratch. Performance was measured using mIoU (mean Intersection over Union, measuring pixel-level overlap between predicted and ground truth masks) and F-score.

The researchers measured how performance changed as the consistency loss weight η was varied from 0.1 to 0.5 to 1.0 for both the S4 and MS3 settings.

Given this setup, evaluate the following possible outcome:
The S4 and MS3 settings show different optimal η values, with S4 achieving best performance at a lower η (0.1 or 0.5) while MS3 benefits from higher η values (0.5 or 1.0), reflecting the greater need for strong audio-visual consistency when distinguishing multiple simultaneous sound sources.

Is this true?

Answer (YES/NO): NO